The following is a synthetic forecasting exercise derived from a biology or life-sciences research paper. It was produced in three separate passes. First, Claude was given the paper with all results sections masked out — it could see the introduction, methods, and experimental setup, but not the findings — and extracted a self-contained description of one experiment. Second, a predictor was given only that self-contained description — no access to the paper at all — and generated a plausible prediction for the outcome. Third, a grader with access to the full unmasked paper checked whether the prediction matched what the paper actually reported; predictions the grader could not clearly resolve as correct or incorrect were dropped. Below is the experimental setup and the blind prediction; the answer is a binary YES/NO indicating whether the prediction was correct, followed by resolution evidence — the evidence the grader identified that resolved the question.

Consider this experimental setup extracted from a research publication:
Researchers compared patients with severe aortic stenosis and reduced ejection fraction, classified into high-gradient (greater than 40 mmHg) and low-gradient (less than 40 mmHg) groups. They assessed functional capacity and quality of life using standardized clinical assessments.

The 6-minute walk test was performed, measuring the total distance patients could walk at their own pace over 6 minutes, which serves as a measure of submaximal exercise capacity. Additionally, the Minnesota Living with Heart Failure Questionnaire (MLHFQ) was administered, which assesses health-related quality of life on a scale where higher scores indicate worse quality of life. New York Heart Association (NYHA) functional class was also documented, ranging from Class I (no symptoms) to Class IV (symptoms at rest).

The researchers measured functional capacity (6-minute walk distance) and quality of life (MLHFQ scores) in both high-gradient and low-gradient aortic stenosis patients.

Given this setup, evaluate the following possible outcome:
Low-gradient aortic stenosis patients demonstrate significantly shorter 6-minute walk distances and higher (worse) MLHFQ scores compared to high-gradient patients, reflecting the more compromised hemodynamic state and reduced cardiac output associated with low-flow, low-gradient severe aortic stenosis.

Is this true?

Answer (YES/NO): NO